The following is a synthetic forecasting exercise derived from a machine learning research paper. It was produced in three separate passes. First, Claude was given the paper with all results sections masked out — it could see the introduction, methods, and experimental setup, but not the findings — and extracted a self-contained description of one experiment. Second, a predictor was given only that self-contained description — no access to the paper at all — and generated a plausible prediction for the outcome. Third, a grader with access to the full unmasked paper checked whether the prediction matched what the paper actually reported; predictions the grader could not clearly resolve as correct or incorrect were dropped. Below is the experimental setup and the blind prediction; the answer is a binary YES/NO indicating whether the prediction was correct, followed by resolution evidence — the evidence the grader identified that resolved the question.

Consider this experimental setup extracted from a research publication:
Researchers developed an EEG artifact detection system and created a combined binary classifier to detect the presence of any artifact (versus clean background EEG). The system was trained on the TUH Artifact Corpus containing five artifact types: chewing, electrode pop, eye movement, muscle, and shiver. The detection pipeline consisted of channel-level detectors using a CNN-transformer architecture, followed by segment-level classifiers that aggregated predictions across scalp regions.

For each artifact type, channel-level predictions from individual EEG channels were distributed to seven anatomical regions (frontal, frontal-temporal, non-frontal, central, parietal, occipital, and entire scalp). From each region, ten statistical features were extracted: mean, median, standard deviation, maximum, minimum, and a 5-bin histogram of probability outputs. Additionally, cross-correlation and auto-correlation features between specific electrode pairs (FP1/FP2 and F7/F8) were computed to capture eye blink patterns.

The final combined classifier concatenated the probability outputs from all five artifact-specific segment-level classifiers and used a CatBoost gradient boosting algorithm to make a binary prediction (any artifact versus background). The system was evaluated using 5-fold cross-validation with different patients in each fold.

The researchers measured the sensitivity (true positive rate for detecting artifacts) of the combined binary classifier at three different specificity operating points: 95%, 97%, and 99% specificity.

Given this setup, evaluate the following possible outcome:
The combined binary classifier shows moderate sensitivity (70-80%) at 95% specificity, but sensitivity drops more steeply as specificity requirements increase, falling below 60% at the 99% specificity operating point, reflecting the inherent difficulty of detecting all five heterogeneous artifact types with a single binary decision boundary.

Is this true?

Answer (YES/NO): NO